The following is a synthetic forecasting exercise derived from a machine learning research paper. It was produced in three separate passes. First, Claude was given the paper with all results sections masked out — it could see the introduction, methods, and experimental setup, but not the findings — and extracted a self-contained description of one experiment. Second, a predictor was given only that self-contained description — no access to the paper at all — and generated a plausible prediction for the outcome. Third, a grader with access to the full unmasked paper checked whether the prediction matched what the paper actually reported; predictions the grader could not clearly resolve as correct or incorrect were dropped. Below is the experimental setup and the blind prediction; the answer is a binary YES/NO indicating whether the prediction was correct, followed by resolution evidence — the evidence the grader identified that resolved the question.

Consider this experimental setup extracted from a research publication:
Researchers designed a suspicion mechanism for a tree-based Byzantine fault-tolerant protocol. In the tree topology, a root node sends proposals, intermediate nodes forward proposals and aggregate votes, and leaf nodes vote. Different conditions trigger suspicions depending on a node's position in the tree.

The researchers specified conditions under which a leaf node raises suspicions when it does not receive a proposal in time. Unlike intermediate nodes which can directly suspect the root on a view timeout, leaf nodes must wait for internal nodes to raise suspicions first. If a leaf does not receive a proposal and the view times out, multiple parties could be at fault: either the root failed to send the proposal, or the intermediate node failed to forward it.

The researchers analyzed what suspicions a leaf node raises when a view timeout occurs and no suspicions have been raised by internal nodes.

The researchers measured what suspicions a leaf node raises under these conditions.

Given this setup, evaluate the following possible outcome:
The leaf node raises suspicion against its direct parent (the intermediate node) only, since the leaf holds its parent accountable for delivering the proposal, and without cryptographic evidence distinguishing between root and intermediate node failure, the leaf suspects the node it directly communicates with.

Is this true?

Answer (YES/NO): NO